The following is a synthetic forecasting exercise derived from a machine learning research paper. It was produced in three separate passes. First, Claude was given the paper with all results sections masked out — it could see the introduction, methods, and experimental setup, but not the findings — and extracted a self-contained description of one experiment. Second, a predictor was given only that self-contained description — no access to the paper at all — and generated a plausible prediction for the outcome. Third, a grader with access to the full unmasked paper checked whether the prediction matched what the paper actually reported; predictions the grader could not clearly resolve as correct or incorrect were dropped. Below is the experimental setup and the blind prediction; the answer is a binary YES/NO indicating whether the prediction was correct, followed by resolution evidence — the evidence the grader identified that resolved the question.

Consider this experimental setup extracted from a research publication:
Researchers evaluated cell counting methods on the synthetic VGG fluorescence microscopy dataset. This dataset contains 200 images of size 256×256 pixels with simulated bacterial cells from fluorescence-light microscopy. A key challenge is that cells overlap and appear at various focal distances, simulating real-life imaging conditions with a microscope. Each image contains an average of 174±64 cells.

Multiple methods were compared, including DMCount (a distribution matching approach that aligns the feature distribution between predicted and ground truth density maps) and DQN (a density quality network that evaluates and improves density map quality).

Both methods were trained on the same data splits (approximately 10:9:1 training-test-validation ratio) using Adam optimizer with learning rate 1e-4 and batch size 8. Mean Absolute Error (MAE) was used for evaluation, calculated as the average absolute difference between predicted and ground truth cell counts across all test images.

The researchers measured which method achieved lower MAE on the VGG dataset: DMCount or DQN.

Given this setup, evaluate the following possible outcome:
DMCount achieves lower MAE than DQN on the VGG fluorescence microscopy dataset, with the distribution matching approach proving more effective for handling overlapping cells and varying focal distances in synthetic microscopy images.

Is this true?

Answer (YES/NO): NO